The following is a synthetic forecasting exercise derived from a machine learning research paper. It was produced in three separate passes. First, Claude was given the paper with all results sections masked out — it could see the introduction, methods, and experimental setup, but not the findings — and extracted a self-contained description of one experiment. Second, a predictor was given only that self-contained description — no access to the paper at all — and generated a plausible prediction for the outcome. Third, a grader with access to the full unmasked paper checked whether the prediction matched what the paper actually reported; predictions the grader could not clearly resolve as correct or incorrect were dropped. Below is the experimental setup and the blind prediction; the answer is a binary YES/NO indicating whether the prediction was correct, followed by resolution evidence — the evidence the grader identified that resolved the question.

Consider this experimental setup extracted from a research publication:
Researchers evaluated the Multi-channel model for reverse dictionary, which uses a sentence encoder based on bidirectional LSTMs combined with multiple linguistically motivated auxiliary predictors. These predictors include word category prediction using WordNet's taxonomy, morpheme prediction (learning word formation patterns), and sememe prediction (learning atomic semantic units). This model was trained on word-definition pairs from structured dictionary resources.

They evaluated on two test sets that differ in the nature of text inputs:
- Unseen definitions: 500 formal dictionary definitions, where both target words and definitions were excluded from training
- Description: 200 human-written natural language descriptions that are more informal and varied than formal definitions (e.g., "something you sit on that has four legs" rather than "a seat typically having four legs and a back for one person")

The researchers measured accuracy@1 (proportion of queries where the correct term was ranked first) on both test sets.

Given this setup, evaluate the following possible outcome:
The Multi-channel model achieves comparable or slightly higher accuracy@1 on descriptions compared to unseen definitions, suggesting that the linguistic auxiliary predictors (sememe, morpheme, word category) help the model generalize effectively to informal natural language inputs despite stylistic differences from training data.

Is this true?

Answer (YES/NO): NO